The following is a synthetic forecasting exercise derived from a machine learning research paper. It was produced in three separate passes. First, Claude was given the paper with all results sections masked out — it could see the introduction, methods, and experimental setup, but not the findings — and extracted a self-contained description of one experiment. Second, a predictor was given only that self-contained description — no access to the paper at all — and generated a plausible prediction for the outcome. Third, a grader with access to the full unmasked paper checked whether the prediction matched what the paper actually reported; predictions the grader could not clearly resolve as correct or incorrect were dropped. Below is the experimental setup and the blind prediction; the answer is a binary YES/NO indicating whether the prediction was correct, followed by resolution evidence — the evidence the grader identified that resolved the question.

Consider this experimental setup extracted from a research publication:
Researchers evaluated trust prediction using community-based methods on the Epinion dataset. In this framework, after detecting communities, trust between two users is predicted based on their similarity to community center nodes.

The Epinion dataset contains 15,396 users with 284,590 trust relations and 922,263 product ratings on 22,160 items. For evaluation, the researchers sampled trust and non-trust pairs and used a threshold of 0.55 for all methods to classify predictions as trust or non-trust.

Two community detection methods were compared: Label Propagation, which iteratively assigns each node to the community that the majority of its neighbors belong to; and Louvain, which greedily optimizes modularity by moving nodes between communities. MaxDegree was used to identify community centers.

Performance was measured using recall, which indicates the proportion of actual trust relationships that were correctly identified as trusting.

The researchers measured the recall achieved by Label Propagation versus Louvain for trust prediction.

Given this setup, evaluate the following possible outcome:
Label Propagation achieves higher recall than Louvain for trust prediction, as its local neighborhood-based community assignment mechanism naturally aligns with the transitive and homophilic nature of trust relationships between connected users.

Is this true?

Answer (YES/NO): YES